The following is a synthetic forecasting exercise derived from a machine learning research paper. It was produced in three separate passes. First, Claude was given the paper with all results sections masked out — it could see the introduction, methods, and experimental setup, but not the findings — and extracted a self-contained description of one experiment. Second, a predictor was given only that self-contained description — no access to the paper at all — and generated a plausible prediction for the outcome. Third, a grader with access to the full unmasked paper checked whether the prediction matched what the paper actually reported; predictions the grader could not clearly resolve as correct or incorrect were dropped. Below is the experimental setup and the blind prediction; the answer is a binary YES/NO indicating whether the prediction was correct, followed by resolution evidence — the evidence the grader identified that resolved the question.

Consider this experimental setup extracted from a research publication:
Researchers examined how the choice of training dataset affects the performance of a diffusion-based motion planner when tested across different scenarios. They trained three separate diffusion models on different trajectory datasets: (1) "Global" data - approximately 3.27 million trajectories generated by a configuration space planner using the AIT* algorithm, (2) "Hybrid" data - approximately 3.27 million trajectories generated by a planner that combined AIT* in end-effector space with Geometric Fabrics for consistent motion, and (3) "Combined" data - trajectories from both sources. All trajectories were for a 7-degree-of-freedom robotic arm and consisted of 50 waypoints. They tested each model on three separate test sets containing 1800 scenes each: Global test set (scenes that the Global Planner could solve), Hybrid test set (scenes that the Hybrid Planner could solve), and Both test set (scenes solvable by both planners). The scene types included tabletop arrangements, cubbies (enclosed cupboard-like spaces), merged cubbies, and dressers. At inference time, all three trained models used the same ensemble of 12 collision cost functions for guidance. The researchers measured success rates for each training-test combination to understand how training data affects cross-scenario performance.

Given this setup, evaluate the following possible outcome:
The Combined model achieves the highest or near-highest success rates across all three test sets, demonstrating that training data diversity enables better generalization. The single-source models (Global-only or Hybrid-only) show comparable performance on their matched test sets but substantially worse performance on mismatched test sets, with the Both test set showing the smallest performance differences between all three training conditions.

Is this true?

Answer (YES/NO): NO